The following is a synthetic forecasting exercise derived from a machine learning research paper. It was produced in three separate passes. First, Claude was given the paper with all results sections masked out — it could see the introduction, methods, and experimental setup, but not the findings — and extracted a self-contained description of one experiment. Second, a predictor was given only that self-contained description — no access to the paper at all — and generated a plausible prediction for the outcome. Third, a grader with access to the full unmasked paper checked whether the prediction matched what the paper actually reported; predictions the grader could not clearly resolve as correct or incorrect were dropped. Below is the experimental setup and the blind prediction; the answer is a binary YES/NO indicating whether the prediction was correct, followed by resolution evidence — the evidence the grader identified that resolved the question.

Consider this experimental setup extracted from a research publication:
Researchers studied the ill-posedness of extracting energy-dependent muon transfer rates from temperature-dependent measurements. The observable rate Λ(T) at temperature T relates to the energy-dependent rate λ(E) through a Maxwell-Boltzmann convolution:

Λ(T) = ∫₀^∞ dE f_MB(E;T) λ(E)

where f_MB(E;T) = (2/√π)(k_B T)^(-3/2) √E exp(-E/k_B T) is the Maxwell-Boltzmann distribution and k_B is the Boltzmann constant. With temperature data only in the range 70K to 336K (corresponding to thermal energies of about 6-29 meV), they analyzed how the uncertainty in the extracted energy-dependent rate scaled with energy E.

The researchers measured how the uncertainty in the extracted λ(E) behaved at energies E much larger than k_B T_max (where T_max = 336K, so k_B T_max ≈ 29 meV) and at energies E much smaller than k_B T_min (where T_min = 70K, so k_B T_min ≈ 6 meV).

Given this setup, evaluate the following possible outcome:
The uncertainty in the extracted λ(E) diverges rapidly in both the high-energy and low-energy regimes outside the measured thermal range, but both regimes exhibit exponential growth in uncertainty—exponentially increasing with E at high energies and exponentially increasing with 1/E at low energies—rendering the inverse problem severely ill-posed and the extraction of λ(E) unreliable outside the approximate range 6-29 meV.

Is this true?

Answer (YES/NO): NO